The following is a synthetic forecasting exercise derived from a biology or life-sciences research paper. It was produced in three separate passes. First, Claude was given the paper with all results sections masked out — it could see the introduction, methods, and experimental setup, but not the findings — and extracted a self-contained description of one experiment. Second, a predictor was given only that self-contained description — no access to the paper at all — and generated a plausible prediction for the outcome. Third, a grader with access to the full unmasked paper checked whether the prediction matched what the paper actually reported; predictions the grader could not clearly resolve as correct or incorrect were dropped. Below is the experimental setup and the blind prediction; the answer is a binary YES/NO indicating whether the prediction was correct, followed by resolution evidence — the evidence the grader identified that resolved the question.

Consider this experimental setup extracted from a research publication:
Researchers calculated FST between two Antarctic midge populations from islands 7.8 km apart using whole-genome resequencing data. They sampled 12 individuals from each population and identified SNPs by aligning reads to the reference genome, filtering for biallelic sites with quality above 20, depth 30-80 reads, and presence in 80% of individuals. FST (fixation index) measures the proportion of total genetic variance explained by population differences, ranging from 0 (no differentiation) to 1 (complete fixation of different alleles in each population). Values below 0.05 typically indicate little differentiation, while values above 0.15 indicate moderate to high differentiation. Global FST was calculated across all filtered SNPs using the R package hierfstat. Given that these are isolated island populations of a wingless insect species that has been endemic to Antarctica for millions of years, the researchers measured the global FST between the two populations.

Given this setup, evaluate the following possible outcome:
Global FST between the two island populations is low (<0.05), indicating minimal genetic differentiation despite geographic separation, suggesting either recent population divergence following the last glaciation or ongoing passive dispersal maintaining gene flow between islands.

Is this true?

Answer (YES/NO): YES